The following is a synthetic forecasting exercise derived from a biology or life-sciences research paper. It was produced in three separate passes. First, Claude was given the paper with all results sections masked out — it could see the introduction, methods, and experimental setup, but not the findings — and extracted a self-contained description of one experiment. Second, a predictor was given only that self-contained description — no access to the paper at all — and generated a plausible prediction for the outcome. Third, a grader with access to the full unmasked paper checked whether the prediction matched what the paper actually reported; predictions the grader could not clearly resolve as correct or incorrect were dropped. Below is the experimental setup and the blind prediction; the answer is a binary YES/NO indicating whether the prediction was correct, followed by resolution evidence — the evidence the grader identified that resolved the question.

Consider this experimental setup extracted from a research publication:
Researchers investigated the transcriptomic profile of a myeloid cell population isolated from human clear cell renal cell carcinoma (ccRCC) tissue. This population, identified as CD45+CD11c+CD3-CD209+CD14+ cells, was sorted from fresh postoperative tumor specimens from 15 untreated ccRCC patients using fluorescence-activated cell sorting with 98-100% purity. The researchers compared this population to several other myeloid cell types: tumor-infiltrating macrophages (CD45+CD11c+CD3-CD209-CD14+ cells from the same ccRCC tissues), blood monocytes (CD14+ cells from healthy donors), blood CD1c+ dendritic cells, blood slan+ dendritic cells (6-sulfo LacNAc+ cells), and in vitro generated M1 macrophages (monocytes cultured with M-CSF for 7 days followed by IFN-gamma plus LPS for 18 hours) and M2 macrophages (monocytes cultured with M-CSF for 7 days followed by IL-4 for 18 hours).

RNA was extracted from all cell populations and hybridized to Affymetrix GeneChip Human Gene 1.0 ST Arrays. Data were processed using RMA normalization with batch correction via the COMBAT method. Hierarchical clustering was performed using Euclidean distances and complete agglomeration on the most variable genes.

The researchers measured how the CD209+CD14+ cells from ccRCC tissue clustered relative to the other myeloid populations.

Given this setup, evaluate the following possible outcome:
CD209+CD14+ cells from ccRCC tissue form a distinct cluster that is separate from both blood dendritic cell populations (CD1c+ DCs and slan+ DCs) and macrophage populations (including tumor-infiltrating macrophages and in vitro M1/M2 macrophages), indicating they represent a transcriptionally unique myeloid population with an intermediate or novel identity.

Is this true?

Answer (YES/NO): NO